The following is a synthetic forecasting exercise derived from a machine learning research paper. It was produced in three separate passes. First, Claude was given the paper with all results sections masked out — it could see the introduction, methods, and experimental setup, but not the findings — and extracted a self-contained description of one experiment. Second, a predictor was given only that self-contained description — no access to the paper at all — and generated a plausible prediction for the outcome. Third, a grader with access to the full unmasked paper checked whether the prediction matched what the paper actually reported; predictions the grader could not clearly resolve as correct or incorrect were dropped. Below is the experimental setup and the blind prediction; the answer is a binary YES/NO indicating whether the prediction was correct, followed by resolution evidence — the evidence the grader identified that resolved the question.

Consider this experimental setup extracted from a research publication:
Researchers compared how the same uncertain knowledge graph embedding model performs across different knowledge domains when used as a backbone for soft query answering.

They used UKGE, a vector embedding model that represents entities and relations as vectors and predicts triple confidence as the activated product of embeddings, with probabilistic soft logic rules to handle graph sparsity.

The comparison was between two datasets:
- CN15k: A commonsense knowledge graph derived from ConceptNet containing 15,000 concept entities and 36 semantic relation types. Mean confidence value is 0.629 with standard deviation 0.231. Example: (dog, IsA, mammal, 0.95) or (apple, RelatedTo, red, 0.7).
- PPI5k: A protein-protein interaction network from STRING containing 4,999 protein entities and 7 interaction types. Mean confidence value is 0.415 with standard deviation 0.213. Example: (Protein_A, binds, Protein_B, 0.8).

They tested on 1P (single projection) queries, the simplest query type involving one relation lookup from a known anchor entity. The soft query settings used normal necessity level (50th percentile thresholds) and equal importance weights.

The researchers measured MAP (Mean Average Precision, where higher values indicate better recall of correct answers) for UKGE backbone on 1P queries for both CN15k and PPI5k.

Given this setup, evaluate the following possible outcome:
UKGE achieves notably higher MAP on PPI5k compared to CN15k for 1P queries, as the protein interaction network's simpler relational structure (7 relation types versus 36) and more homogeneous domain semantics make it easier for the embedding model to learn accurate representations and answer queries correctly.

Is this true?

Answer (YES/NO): YES